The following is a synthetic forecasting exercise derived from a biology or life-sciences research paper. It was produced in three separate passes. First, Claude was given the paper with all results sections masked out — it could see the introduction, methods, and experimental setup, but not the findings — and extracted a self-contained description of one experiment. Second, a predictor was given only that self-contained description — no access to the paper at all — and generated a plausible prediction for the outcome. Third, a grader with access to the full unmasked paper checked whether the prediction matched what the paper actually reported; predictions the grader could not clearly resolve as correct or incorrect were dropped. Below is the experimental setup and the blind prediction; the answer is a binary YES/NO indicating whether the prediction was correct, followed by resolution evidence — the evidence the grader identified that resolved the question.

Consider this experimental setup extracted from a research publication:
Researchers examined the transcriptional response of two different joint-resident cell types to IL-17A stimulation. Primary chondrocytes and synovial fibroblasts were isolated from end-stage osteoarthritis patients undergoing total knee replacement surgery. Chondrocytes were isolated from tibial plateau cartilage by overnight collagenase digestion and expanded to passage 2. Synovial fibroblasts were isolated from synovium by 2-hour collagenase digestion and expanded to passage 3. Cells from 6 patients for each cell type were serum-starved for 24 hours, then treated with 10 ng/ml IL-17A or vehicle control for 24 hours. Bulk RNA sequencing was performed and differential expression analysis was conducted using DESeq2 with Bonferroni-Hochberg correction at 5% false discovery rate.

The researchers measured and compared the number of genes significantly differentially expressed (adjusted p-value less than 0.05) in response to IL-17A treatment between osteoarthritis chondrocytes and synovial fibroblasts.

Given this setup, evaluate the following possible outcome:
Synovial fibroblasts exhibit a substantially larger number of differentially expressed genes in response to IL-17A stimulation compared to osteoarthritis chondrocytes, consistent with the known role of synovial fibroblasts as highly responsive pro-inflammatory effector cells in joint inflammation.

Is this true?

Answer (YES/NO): NO